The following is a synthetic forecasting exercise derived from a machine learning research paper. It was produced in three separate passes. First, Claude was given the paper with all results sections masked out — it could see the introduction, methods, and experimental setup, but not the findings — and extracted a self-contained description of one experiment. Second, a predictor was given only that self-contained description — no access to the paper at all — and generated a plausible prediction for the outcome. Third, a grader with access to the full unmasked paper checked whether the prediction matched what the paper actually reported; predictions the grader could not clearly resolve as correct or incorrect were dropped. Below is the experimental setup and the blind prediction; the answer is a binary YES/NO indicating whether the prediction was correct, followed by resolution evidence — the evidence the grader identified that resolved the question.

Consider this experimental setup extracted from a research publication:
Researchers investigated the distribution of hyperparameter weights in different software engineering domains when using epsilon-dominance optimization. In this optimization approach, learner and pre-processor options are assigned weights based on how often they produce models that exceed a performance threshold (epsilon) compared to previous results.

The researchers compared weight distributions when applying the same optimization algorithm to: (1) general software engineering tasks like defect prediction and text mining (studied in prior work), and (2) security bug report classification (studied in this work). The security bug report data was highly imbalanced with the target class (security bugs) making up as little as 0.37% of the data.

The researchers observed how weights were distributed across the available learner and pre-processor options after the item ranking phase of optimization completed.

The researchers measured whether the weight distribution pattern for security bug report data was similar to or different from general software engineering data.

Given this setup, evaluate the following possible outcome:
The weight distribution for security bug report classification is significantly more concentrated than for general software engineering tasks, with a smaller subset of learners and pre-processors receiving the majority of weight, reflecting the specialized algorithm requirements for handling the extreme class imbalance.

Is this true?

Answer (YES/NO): YES